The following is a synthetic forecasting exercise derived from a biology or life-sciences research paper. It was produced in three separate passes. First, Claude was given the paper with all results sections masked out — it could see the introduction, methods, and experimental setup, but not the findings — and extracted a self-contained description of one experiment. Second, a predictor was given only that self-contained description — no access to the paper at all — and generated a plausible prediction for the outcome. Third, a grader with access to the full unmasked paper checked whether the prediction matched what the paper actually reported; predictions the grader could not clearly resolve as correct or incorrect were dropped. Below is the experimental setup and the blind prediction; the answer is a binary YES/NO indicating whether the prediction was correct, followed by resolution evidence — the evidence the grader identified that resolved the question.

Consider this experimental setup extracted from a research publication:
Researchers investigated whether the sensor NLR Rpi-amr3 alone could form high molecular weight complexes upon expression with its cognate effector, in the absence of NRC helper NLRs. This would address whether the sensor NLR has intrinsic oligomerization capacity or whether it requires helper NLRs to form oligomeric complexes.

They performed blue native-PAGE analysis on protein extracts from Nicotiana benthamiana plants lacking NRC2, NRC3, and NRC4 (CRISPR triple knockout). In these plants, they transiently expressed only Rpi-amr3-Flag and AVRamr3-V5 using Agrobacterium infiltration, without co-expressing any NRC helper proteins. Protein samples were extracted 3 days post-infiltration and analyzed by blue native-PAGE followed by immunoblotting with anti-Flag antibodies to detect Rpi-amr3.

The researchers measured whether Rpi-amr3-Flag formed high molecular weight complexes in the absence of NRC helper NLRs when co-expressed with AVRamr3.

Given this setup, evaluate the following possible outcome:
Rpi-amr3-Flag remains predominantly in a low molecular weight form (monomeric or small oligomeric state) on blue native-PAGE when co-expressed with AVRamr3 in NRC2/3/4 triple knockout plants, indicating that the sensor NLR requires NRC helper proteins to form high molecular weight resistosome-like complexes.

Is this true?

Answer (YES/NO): YES